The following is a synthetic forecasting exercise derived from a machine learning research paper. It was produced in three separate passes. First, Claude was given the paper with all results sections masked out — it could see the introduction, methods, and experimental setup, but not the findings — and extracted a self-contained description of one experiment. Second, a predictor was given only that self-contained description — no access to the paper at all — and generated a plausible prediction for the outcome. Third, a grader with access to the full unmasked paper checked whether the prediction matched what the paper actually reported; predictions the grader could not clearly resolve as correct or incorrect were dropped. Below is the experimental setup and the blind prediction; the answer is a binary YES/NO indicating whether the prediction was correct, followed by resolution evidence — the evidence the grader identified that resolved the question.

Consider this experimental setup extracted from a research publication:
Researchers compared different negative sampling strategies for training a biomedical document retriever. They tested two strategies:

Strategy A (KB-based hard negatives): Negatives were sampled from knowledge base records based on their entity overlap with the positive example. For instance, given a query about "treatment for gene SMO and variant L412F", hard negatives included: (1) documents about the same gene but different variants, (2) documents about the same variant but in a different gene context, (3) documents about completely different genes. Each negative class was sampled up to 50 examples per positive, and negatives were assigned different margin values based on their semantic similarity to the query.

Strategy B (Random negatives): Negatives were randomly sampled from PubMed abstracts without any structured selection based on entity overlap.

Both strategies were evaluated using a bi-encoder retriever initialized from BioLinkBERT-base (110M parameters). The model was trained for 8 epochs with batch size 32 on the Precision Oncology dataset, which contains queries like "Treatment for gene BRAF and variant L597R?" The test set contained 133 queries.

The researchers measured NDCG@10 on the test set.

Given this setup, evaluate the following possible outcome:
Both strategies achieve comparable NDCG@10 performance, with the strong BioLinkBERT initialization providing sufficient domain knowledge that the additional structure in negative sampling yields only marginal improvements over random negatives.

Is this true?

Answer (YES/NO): NO